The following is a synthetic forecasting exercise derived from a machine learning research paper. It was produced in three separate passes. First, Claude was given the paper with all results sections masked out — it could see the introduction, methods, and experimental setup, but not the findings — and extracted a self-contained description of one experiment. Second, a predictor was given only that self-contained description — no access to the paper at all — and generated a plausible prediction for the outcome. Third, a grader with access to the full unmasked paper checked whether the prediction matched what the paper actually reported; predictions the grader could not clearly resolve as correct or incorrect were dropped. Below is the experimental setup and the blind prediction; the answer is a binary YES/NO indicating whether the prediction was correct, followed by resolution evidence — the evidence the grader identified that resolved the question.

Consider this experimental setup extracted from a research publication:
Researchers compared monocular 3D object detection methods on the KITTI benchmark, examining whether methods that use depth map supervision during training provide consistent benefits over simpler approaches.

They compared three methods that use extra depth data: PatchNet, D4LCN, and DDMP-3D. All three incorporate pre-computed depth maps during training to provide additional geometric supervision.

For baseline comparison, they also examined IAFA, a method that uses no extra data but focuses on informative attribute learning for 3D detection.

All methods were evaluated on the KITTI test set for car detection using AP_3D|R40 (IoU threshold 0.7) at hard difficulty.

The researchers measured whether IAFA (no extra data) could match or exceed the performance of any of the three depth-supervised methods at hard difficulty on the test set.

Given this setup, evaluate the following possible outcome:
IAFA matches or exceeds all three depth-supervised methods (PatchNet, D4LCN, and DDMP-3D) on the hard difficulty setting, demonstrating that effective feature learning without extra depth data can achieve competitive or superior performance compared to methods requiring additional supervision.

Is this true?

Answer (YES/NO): YES